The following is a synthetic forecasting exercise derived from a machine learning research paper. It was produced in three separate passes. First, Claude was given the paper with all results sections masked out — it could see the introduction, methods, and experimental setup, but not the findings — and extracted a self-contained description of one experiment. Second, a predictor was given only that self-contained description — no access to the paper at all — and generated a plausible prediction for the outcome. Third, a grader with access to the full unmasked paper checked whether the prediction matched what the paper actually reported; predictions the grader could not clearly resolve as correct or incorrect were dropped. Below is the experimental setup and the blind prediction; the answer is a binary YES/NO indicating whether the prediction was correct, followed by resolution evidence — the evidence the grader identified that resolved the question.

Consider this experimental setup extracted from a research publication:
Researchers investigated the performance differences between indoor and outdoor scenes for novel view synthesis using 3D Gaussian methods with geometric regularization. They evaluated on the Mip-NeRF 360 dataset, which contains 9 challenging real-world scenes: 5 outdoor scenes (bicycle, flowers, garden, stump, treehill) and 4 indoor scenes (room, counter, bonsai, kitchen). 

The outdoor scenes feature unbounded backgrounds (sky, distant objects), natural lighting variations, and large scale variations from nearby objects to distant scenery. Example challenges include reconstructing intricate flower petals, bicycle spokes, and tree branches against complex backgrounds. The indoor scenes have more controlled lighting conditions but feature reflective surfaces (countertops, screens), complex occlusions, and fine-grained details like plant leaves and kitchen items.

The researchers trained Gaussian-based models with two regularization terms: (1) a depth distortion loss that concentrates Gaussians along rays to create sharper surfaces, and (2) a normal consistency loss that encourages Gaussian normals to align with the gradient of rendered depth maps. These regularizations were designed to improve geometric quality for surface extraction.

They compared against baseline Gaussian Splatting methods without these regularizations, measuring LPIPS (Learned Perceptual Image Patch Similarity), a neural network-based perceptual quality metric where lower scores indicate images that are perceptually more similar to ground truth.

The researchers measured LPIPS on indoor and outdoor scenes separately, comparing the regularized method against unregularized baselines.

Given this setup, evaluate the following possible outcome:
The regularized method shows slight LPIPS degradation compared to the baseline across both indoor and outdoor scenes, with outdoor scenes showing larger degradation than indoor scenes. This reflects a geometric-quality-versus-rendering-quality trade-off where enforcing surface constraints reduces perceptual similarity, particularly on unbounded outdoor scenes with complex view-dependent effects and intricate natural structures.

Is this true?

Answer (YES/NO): NO